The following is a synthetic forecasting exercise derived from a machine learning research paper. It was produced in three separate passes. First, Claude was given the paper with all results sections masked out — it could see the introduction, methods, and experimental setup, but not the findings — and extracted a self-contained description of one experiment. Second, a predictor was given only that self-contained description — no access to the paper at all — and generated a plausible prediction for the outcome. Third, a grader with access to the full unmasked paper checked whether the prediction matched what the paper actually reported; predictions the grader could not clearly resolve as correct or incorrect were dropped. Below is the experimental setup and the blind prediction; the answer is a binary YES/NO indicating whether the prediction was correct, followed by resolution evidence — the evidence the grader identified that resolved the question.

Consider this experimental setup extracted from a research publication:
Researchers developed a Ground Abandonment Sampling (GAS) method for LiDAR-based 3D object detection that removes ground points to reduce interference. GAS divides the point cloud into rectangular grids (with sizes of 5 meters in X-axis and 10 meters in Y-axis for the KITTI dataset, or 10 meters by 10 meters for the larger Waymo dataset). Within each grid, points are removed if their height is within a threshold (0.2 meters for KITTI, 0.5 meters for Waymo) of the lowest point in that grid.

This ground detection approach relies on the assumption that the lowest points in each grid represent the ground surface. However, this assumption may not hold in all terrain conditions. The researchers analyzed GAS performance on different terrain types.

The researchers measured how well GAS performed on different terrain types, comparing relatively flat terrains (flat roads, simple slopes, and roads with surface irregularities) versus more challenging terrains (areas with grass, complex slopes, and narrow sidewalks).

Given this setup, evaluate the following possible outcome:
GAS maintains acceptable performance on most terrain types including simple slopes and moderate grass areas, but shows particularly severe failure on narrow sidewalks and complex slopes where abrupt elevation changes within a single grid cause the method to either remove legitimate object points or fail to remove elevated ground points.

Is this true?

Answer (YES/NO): NO